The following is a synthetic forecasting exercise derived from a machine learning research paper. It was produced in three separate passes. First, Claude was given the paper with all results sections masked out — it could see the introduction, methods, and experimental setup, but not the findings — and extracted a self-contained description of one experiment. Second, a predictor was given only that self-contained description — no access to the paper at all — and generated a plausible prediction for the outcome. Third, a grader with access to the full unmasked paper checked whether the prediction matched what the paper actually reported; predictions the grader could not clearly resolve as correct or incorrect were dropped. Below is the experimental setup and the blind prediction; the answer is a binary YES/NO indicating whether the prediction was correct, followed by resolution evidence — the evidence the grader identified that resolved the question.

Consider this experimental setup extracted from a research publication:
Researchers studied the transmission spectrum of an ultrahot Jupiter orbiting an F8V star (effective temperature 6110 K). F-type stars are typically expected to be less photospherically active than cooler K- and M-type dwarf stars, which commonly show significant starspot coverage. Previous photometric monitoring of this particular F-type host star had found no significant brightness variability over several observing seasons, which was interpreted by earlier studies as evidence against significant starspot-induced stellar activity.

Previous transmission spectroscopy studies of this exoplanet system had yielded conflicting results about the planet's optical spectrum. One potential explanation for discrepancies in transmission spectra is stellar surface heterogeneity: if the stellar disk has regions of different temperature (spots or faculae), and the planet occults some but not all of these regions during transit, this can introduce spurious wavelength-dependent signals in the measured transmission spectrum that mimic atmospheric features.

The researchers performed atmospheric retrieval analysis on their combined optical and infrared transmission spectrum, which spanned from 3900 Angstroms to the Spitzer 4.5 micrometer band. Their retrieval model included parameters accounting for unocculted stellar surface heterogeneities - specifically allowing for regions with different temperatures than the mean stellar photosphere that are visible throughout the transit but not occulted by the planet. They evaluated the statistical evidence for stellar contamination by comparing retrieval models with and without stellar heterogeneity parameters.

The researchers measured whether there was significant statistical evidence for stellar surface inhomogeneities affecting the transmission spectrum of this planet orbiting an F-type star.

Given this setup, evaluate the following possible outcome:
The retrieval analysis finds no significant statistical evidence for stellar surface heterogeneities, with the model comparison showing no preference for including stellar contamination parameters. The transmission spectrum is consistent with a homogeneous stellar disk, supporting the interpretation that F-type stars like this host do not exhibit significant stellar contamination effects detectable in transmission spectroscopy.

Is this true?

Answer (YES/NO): NO